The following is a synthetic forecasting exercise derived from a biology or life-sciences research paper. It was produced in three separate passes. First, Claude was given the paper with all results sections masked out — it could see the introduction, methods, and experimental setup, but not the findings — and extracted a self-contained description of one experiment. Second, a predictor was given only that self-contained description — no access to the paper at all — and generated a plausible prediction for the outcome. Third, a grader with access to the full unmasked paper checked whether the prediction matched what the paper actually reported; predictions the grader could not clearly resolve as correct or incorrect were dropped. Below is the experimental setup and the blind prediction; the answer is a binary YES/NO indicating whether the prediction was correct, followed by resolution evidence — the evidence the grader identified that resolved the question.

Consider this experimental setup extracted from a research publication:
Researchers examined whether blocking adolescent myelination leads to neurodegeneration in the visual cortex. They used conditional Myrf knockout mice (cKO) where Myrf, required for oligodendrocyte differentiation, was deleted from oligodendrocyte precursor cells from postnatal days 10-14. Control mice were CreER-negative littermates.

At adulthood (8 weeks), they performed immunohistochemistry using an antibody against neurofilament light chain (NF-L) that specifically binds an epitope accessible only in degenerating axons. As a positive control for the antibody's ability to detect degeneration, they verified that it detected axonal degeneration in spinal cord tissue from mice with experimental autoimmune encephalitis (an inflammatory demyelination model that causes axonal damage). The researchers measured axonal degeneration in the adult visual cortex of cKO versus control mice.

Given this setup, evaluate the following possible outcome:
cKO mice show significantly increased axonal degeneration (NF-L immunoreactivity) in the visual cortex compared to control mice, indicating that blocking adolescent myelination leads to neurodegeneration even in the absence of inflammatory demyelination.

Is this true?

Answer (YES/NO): NO